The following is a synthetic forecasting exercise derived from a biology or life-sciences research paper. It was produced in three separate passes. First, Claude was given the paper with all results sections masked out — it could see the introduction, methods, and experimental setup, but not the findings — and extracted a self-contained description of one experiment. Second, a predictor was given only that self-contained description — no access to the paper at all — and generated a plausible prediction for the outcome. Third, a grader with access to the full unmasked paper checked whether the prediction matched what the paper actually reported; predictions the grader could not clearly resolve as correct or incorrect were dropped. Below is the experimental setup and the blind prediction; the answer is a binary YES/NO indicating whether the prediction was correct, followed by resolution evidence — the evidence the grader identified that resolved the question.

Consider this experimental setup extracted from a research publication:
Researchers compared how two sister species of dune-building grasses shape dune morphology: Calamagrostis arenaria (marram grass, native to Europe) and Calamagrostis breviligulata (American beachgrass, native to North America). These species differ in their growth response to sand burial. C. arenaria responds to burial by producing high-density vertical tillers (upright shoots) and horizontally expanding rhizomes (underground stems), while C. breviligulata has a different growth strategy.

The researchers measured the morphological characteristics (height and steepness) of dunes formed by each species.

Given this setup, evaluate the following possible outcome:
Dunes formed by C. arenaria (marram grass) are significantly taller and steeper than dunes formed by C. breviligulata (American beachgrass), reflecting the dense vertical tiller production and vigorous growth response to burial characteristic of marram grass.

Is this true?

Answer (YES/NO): YES